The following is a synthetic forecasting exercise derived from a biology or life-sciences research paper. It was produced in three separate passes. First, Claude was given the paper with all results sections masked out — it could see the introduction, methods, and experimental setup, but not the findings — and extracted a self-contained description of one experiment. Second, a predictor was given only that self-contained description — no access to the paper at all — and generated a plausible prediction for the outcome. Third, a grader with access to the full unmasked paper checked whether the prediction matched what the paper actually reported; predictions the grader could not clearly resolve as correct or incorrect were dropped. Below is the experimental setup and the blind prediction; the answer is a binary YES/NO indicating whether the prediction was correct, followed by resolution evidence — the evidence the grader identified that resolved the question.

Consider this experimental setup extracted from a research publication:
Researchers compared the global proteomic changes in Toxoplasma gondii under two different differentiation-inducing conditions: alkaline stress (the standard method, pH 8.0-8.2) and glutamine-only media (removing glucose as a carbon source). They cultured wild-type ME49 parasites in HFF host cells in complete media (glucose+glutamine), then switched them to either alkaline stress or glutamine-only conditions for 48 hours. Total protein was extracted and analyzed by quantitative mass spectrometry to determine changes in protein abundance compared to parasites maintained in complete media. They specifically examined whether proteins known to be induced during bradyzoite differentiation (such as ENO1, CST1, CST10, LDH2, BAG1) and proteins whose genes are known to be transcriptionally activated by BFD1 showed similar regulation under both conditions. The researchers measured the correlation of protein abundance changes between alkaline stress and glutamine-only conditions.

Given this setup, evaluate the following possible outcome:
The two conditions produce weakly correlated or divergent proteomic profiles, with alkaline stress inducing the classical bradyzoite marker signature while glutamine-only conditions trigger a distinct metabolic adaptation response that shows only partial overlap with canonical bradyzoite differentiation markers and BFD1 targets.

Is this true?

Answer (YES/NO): NO